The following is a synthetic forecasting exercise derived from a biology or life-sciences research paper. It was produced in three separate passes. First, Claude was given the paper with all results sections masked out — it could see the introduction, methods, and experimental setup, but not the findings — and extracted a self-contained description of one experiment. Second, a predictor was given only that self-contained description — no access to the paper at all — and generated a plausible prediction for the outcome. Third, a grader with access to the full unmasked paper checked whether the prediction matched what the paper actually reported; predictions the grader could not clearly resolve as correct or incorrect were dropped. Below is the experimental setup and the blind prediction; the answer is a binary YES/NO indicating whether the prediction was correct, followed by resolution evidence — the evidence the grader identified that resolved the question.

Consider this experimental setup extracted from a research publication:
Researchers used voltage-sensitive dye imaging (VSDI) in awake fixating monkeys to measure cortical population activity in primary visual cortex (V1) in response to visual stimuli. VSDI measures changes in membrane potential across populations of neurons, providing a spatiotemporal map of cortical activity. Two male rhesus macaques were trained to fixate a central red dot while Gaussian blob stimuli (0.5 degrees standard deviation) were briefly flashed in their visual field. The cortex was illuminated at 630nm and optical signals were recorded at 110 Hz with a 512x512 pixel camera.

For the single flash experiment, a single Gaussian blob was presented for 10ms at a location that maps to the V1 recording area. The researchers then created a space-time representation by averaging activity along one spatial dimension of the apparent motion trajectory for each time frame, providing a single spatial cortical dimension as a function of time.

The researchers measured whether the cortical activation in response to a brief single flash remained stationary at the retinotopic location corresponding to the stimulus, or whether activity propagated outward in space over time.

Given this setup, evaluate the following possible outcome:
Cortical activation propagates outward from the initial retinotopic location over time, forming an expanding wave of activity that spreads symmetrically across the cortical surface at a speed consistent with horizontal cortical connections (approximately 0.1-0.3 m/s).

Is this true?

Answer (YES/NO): YES